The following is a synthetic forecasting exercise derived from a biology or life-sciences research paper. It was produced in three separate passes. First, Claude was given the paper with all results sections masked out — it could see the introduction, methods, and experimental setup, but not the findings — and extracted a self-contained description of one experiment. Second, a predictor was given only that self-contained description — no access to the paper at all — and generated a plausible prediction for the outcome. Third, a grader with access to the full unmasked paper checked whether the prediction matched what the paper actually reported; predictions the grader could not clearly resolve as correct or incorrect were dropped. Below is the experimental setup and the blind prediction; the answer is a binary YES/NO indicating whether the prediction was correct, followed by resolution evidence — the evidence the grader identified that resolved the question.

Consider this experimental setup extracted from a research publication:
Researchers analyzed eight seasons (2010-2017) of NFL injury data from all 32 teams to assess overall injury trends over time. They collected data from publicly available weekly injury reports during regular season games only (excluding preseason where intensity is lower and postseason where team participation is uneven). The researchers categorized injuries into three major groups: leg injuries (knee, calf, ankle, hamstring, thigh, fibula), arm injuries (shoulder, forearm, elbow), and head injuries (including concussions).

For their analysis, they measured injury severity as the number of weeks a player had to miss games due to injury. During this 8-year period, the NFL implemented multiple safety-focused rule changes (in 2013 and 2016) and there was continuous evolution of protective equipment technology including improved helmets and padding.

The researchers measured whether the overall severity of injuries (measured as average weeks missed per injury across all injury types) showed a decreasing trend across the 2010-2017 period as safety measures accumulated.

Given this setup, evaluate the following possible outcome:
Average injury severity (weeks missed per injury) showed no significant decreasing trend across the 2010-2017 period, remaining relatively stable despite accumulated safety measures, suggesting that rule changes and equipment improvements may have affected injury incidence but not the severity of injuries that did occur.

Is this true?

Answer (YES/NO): NO